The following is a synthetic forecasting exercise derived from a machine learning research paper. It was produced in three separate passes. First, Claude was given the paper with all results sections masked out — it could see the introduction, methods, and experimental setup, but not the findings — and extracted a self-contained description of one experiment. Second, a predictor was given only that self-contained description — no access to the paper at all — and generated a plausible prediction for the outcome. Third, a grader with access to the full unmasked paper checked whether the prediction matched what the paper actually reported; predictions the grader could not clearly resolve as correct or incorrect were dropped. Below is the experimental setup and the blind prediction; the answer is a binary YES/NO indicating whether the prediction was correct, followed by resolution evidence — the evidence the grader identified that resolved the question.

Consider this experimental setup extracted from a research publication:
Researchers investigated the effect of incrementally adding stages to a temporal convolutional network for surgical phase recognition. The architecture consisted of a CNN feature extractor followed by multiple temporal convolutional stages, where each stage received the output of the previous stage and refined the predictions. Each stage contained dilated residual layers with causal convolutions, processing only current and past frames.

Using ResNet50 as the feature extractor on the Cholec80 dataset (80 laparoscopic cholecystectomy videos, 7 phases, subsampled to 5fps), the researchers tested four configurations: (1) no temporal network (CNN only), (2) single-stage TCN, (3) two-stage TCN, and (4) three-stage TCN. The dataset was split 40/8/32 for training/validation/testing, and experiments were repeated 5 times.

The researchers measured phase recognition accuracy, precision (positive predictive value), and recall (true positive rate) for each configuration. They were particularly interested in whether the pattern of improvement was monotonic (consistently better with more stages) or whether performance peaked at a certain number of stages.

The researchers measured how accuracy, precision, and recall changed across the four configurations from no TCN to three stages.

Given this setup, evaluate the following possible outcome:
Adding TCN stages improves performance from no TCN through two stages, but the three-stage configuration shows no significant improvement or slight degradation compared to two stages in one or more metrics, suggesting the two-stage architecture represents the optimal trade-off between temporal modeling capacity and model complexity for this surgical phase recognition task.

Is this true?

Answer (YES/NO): YES